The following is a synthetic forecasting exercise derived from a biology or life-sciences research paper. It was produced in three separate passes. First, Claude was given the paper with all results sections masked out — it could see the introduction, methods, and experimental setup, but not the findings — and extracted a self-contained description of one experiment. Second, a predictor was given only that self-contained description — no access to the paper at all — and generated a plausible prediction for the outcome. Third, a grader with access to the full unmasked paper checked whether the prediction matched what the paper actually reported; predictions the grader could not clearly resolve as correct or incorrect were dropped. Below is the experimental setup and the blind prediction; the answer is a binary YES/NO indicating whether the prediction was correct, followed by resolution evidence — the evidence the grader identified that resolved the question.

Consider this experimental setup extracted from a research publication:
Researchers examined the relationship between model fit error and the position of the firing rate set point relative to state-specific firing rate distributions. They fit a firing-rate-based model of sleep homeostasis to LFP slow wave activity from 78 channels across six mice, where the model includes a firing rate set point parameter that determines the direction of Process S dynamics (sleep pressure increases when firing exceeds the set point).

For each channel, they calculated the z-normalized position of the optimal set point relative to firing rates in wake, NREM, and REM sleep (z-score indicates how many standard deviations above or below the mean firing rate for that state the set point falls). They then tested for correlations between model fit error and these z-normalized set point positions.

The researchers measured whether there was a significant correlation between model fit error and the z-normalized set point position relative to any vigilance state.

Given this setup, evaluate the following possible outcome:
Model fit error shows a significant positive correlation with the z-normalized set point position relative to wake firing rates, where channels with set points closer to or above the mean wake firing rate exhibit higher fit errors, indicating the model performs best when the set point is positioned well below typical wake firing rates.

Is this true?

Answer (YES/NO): NO